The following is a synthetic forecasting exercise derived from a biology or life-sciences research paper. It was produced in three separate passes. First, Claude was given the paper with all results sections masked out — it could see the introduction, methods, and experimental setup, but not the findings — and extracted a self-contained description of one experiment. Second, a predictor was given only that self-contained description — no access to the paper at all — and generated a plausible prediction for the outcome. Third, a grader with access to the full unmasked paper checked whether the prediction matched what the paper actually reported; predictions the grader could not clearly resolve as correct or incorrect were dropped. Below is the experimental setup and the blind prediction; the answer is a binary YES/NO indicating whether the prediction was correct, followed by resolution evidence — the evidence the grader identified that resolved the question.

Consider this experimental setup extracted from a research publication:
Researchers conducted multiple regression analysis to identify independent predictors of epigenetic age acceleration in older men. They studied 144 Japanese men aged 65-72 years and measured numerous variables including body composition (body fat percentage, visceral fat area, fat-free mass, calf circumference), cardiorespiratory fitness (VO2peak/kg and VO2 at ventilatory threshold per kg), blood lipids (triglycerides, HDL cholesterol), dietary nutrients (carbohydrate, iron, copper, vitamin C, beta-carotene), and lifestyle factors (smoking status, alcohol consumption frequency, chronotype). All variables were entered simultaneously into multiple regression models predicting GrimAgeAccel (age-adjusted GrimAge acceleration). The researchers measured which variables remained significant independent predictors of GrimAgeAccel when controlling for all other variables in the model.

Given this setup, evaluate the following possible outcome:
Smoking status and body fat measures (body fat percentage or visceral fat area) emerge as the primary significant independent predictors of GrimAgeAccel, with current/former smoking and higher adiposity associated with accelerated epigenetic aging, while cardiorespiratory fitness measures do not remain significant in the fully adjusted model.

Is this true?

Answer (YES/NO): NO